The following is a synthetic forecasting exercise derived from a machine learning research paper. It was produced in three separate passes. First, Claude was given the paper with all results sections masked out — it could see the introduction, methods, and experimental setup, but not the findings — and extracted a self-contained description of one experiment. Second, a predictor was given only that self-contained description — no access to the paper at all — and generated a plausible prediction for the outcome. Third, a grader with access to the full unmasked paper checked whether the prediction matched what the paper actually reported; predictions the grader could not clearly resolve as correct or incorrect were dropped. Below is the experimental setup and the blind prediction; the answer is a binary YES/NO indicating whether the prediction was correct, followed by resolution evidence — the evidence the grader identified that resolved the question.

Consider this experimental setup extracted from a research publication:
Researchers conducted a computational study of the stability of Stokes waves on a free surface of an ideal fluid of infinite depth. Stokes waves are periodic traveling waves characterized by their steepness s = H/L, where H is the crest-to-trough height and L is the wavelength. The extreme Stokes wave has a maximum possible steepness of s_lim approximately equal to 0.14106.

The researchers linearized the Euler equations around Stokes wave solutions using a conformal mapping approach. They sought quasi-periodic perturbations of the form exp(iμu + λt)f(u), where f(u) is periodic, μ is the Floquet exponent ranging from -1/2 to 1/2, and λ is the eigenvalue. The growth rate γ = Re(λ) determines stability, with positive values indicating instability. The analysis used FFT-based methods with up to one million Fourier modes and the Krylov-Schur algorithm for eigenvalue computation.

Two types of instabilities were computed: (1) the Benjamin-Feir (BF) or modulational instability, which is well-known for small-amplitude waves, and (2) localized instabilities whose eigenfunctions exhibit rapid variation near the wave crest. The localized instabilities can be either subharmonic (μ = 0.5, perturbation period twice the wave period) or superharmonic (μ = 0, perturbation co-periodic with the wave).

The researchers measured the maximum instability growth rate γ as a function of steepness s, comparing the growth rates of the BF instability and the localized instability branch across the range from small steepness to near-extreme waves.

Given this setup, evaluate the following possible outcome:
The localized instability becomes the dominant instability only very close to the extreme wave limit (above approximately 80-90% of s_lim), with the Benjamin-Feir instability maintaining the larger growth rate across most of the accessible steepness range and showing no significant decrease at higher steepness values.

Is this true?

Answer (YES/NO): NO